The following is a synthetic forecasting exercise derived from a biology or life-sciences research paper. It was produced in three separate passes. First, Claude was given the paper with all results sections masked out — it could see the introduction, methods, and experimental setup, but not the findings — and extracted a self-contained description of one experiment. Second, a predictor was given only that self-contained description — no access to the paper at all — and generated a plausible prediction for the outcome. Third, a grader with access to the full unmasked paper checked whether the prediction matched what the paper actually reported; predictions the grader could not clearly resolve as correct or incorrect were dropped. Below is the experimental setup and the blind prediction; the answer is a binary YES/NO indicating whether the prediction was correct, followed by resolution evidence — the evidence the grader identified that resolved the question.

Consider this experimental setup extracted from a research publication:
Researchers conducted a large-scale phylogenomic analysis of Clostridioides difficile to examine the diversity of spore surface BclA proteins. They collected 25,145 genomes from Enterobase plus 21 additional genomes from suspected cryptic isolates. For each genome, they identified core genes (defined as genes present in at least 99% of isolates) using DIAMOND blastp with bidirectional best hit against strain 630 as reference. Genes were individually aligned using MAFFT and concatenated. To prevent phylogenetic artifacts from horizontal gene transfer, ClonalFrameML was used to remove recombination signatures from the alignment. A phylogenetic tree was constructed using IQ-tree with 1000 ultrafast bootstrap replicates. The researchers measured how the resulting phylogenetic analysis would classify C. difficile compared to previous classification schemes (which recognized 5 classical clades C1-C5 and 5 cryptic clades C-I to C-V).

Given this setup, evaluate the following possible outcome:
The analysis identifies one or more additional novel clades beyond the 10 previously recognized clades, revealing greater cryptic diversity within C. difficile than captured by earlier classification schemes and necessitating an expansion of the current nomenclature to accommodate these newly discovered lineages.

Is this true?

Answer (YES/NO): YES